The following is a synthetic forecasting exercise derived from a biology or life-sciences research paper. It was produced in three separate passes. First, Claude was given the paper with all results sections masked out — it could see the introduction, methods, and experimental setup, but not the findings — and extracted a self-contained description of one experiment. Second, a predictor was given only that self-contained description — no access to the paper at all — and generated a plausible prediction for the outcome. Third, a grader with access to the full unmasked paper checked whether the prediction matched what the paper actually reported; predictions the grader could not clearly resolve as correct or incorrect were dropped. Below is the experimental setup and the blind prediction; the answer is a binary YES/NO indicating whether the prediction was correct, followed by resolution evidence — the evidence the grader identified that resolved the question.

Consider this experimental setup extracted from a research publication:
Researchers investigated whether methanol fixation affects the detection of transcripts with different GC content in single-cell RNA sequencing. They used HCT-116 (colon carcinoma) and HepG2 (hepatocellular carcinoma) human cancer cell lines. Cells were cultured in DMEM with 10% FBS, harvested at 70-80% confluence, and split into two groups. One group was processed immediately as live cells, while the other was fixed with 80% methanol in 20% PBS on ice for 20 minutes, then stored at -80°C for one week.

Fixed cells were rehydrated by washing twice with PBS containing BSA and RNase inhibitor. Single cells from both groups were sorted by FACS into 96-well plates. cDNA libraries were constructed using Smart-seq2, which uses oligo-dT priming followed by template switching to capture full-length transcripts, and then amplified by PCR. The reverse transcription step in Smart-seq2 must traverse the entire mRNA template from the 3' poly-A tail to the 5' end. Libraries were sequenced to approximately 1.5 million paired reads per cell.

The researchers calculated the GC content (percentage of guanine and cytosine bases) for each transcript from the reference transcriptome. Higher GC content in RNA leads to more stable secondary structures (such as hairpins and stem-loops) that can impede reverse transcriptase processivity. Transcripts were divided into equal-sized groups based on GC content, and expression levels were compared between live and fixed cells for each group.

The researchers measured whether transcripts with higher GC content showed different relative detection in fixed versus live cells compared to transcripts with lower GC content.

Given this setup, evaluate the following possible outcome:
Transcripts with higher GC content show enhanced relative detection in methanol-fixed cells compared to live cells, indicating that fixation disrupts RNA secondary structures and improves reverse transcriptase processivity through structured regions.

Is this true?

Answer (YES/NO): NO